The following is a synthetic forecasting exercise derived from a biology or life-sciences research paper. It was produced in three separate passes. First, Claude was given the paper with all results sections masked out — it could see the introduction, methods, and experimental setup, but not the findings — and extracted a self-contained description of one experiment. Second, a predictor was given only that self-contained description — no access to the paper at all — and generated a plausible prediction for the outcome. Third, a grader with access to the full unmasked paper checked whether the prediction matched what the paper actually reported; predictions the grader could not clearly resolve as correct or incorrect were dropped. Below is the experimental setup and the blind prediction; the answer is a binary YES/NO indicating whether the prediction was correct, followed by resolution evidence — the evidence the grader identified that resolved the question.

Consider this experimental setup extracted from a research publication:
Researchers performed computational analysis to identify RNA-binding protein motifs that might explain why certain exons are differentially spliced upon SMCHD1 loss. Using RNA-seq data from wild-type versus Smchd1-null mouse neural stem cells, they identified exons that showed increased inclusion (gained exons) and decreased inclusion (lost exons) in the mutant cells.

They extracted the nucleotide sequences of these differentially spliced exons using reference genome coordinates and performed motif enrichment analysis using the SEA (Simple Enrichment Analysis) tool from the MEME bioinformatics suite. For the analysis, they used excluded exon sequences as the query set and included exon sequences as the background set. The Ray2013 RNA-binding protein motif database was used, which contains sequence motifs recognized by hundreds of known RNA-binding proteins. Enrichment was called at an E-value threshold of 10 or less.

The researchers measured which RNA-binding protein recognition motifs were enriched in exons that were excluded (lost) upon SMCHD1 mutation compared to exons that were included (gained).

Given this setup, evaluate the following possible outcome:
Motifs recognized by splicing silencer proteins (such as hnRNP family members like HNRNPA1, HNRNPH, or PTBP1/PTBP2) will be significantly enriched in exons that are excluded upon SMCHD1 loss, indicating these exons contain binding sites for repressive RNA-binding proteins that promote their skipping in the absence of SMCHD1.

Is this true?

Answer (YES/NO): NO